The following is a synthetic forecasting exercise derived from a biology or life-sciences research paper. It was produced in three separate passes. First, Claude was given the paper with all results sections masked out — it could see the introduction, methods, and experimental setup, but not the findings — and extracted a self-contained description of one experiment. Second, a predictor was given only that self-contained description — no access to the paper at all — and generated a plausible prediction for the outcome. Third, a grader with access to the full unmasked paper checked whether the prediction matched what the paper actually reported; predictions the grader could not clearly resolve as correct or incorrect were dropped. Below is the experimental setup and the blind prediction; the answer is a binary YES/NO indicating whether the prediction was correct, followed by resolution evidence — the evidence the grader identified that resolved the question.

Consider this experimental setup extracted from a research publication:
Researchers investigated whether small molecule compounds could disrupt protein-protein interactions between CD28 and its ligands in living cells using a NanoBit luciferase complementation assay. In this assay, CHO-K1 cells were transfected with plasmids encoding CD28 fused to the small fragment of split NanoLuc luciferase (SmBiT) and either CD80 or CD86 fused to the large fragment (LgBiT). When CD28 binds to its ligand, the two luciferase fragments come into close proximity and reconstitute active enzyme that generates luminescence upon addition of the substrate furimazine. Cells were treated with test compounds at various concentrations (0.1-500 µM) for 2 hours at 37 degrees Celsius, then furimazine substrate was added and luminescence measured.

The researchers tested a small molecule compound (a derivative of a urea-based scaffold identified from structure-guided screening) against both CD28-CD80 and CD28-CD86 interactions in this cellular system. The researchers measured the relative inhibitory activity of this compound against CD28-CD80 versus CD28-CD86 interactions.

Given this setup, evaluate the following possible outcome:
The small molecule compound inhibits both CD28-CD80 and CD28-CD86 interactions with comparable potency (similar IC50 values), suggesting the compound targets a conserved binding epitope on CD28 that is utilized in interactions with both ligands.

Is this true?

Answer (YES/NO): NO